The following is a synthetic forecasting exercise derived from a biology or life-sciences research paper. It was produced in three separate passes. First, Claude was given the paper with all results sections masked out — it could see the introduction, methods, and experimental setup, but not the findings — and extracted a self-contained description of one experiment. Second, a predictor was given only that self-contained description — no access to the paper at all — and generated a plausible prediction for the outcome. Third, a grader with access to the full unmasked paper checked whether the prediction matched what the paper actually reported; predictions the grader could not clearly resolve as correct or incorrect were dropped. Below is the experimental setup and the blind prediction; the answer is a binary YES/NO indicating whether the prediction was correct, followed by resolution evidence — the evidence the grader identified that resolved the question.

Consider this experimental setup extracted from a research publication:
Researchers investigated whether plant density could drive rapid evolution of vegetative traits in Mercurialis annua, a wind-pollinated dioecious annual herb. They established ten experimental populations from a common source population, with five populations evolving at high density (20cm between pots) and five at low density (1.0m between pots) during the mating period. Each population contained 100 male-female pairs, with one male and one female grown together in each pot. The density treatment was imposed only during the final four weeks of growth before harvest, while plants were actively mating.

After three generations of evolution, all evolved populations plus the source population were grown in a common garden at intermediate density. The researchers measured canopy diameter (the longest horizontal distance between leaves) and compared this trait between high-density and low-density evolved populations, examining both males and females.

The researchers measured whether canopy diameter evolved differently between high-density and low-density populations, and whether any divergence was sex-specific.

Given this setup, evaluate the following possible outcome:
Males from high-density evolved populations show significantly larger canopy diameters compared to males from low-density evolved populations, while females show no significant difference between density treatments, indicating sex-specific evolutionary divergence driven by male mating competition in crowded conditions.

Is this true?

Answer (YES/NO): NO